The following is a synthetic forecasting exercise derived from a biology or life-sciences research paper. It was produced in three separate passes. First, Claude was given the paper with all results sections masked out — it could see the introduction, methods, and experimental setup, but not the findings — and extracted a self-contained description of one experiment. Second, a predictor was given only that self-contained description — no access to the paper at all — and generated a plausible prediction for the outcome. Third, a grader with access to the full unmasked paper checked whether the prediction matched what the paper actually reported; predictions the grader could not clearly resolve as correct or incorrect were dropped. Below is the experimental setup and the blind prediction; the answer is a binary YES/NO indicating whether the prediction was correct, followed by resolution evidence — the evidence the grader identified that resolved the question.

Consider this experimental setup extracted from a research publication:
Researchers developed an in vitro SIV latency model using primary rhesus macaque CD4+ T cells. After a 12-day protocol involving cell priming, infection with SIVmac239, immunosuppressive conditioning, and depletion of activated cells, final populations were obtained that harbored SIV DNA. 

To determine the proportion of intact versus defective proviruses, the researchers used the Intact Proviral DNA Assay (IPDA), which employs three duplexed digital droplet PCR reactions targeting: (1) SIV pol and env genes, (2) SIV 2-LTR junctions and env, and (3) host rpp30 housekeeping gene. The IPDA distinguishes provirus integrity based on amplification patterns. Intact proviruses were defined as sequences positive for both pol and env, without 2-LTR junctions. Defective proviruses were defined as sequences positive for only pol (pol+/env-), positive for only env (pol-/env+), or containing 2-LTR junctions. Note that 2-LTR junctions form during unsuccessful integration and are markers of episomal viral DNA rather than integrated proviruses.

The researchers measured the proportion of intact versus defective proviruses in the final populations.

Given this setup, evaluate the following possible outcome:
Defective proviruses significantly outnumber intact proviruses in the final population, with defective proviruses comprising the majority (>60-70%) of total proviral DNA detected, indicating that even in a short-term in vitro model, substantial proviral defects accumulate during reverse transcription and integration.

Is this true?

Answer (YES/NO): NO